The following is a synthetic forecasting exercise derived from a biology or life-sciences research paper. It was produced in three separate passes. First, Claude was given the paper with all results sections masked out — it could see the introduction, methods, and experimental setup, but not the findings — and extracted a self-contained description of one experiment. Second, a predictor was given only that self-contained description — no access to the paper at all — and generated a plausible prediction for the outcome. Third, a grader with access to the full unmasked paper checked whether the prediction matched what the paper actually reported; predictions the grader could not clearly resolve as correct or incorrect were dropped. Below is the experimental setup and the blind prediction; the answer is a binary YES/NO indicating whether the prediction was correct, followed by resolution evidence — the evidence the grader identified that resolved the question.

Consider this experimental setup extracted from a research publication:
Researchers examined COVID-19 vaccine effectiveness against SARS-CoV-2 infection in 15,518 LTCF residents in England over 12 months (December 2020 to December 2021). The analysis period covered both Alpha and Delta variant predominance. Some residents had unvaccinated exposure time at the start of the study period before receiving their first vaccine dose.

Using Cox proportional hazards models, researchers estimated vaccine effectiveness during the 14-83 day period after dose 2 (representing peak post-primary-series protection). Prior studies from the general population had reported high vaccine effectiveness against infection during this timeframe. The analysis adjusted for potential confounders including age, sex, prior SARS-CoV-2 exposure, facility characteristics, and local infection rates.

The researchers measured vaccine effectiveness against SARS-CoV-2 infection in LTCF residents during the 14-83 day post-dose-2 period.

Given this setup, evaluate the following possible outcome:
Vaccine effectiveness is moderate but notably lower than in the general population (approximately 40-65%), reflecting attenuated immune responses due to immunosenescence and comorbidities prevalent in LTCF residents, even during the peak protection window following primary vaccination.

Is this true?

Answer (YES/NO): YES